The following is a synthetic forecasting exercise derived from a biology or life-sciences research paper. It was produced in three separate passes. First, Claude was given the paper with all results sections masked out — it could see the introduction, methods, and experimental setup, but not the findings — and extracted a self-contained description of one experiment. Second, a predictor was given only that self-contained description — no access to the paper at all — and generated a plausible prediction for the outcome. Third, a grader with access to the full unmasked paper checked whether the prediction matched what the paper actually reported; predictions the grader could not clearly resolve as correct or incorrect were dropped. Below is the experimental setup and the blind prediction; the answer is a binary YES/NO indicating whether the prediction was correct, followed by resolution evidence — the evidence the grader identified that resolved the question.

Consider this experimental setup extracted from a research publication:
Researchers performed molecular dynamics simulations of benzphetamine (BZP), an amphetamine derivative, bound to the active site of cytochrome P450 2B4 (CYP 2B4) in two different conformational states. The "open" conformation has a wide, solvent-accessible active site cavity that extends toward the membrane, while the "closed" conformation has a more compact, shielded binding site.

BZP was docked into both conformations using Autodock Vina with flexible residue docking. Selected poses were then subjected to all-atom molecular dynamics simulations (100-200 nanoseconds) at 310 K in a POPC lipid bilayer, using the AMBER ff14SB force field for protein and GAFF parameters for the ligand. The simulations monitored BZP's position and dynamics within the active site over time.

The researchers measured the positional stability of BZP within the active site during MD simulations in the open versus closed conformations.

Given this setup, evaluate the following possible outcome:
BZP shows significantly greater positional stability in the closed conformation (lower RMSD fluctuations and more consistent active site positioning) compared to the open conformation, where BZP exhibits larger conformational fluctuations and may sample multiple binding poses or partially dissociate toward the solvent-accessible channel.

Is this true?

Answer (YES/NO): YES